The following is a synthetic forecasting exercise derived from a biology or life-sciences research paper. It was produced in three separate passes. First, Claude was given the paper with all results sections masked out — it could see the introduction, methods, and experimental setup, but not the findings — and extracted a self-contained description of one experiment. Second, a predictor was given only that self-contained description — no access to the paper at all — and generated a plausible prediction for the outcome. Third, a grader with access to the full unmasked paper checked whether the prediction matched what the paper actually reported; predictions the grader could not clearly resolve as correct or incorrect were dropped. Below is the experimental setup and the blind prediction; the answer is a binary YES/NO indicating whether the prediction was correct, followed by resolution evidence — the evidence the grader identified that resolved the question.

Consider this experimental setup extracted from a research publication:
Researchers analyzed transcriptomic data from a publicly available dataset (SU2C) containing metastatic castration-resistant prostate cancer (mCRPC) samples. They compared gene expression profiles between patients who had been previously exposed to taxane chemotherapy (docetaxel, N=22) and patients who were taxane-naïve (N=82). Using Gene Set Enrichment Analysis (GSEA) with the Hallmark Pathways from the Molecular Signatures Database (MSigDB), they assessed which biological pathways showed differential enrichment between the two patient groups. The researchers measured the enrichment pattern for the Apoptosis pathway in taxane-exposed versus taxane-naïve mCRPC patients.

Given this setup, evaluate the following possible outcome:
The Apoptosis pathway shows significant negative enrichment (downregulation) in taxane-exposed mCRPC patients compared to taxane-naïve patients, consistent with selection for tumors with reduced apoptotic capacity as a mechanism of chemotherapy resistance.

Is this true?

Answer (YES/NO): YES